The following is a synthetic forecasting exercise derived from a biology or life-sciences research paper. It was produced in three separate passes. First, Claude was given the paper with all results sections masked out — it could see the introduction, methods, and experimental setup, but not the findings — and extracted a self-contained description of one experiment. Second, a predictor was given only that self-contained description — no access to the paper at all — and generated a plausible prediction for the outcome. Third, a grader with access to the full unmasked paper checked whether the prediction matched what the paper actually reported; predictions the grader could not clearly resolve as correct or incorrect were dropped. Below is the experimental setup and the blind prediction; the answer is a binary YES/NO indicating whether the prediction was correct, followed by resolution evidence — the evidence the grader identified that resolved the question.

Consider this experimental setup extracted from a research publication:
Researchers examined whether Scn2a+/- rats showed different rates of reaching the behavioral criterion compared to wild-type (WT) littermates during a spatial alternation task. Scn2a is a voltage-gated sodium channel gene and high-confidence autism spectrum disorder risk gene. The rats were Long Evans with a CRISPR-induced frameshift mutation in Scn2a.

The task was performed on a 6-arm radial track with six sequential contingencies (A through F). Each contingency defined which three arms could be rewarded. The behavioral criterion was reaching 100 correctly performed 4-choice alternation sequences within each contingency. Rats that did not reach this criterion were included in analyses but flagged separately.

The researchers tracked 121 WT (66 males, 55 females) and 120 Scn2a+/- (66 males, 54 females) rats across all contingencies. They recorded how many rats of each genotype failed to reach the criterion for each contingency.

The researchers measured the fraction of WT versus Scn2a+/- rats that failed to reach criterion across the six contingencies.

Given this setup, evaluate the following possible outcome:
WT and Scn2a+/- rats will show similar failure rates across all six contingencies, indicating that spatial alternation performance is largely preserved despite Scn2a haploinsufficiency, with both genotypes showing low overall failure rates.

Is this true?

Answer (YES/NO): NO